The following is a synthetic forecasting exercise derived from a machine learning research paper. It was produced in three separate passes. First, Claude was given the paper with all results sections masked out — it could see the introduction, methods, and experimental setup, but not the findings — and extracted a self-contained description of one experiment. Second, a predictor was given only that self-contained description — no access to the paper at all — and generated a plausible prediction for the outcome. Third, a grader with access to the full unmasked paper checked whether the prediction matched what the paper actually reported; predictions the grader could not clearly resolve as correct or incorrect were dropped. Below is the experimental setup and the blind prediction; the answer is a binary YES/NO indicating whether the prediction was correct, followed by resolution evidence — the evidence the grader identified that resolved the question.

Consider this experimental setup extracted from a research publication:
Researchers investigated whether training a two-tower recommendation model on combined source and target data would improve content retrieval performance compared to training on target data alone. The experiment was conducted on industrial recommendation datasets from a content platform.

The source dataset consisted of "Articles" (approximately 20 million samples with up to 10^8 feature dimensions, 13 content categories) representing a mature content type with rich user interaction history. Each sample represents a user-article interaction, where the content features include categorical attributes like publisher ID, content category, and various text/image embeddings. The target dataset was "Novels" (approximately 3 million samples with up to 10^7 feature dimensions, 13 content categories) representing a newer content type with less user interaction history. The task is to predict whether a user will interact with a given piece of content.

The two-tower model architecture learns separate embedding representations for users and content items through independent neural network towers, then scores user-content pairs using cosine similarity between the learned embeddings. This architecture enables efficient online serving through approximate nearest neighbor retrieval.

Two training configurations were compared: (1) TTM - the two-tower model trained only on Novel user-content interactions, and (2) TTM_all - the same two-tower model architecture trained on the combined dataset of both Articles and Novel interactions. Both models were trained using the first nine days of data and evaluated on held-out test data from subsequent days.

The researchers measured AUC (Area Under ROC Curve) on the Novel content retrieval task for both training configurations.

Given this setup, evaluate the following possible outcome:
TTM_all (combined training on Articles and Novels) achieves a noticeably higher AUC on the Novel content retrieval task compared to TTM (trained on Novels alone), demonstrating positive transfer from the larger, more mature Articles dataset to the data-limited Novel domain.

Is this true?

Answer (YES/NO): NO